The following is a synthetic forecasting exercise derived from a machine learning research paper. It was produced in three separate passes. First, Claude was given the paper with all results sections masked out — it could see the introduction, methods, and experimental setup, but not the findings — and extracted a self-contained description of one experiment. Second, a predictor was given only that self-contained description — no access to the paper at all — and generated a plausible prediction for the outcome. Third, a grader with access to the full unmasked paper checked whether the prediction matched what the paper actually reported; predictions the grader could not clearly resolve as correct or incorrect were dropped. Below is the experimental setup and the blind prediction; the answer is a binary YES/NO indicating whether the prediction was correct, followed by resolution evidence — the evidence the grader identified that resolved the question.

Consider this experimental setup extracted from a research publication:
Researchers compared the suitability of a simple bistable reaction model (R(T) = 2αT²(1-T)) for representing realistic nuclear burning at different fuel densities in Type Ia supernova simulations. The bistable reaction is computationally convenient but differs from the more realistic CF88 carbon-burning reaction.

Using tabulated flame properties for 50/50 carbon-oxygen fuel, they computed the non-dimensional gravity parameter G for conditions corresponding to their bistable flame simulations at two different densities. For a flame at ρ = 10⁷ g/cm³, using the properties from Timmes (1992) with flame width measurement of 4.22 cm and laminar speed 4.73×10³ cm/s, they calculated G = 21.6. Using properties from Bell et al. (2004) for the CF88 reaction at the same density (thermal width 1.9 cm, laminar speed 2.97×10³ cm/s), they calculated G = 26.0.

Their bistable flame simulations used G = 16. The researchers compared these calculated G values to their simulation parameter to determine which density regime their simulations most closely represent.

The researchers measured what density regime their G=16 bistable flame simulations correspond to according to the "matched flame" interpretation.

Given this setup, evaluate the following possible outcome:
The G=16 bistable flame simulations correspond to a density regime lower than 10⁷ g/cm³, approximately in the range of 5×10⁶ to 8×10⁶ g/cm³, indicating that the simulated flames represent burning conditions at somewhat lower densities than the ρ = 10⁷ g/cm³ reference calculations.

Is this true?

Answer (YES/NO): NO